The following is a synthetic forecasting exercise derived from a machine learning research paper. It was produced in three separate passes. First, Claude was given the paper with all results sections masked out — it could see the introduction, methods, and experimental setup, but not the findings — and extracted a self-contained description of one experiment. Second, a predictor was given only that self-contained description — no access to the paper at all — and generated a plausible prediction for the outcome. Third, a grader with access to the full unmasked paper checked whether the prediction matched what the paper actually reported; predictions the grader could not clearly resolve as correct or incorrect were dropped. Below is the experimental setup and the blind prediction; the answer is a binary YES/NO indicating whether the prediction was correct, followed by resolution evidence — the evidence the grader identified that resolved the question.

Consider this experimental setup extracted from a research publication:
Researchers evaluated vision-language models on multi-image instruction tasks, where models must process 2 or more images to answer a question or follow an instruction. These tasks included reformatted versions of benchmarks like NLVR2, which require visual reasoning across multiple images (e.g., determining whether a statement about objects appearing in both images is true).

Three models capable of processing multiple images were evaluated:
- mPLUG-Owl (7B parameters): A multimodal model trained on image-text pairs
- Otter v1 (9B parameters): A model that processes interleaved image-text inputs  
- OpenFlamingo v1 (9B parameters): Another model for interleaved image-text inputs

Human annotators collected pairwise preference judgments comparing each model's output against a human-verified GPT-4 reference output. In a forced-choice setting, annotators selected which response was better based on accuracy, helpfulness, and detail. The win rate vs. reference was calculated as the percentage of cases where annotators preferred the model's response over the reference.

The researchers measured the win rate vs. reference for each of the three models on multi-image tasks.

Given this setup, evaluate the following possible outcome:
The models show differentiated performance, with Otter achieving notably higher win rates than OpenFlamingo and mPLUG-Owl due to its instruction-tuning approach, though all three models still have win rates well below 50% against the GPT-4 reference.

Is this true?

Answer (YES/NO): NO